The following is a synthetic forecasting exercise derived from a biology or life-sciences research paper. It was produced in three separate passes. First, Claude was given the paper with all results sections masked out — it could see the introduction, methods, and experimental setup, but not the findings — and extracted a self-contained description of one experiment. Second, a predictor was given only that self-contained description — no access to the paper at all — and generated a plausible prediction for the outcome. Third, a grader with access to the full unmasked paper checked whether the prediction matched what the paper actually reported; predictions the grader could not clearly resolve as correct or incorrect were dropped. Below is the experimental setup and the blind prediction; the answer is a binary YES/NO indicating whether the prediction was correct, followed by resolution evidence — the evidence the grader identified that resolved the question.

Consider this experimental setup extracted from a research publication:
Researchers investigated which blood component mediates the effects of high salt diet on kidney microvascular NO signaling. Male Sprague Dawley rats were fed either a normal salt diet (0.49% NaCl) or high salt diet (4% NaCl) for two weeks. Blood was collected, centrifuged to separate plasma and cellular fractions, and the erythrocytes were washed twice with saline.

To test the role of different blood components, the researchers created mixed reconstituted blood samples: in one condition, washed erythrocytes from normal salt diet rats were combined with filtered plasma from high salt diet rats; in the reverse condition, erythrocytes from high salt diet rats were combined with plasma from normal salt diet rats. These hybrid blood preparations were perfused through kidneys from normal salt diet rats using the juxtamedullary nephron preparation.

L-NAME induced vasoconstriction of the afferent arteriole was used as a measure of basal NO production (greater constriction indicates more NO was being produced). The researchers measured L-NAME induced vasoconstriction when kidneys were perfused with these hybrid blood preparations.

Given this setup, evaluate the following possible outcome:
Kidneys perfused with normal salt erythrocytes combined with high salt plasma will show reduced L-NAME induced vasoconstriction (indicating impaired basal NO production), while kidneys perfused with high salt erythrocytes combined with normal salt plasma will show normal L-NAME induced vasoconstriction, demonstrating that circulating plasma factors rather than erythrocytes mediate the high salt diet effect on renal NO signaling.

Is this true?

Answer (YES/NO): YES